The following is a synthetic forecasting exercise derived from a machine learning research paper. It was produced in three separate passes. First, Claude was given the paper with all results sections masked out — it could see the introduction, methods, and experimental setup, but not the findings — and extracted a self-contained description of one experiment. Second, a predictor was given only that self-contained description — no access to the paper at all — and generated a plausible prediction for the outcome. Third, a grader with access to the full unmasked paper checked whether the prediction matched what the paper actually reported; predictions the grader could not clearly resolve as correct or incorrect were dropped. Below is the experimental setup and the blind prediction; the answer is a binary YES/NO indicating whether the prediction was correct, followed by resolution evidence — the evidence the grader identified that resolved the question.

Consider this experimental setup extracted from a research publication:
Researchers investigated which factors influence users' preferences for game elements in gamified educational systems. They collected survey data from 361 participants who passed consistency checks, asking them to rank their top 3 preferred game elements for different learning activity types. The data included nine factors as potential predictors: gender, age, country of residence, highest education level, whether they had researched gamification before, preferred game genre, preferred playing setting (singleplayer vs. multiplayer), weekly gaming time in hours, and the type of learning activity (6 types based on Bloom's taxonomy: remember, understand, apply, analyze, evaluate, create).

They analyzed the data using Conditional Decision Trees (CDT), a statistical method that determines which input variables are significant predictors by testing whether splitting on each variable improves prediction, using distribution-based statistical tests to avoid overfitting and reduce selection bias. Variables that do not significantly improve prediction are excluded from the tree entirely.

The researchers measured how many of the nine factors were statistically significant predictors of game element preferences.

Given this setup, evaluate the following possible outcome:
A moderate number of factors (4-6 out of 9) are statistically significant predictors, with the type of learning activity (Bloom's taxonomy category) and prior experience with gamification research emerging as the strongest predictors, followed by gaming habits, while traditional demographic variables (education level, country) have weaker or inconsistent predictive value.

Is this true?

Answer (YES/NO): NO